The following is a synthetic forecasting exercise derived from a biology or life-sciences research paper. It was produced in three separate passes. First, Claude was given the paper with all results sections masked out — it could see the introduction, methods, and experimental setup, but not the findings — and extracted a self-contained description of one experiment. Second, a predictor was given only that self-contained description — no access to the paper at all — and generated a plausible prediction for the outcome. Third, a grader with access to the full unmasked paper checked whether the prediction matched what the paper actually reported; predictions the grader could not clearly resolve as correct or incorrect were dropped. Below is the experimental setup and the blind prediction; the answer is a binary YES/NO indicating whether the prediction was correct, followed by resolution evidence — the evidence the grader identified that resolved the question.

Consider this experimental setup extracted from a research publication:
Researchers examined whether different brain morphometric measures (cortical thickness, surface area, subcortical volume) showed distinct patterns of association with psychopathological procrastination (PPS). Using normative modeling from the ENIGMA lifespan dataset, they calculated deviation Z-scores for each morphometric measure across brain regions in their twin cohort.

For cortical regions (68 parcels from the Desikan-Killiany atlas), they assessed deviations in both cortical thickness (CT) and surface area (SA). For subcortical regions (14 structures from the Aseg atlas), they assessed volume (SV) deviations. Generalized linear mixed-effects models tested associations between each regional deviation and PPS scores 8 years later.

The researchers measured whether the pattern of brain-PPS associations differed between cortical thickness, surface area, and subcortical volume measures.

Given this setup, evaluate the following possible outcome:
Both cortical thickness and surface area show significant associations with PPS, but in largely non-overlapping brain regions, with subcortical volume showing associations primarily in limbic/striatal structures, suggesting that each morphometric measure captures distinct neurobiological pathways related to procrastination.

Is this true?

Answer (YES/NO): NO